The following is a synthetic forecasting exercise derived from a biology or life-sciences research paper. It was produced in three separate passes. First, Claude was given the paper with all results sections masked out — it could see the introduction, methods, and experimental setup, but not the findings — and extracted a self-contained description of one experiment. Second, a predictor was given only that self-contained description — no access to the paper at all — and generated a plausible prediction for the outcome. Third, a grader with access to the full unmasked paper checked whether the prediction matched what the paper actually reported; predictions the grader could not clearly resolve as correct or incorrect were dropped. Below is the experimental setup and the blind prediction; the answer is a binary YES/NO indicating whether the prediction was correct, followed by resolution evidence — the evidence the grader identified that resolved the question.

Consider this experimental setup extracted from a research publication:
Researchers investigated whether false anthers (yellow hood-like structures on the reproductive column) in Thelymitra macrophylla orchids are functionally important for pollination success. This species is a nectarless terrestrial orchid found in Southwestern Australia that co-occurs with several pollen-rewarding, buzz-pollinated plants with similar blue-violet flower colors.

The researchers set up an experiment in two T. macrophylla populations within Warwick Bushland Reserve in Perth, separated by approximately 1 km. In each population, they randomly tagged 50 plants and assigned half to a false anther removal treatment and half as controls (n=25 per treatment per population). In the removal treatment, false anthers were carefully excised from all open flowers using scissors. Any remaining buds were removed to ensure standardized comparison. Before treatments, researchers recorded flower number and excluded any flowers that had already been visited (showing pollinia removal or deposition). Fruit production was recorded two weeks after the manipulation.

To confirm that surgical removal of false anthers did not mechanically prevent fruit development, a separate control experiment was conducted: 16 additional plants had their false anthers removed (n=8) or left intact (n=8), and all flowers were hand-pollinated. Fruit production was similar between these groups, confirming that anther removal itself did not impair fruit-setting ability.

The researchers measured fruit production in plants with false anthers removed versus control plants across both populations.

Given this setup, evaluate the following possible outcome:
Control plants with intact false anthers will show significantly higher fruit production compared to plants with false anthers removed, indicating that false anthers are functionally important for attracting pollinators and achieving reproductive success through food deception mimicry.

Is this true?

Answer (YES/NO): YES